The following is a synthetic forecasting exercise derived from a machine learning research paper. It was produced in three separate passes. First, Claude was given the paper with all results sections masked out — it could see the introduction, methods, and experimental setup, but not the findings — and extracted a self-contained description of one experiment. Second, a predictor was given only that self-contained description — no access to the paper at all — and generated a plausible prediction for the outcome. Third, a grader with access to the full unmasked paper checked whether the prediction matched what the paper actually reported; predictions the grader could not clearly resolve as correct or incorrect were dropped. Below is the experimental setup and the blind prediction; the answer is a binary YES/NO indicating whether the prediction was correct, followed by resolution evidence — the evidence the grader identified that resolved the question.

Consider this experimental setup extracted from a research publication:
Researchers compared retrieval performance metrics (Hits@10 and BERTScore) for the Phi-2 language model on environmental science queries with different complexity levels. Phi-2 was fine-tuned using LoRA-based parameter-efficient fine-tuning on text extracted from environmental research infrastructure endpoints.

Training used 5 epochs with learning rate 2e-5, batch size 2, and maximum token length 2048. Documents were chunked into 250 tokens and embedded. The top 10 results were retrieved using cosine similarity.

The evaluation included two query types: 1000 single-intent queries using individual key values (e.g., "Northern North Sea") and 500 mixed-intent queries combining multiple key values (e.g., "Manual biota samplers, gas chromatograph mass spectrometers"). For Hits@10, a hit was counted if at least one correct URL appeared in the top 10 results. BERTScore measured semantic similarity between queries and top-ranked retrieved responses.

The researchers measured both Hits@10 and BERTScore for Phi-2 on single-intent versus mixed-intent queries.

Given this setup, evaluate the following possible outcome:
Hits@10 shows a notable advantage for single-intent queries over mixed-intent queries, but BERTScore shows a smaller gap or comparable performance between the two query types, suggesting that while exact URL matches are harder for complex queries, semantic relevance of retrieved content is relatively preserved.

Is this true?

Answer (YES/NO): YES